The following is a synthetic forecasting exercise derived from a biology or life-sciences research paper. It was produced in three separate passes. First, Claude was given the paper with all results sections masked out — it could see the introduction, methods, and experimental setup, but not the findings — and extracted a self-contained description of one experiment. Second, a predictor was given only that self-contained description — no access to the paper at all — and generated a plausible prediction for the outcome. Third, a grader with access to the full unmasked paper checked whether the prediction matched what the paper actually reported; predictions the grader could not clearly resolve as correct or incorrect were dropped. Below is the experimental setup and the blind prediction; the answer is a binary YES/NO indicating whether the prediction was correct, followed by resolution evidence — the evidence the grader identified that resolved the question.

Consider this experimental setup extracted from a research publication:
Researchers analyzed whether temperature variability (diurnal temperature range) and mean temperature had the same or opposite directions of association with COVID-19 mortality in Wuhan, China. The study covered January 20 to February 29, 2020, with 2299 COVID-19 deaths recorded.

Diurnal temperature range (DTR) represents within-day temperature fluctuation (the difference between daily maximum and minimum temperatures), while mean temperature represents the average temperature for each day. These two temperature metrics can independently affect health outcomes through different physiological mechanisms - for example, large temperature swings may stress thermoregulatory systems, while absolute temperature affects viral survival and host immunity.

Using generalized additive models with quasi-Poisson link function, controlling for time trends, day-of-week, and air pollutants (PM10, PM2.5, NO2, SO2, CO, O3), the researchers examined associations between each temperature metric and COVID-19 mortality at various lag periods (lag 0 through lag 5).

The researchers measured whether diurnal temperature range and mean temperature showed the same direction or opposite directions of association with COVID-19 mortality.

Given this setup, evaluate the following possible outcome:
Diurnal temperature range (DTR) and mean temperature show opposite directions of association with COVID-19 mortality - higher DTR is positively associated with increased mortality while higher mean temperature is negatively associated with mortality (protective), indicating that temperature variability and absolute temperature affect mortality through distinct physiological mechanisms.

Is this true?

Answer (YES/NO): YES